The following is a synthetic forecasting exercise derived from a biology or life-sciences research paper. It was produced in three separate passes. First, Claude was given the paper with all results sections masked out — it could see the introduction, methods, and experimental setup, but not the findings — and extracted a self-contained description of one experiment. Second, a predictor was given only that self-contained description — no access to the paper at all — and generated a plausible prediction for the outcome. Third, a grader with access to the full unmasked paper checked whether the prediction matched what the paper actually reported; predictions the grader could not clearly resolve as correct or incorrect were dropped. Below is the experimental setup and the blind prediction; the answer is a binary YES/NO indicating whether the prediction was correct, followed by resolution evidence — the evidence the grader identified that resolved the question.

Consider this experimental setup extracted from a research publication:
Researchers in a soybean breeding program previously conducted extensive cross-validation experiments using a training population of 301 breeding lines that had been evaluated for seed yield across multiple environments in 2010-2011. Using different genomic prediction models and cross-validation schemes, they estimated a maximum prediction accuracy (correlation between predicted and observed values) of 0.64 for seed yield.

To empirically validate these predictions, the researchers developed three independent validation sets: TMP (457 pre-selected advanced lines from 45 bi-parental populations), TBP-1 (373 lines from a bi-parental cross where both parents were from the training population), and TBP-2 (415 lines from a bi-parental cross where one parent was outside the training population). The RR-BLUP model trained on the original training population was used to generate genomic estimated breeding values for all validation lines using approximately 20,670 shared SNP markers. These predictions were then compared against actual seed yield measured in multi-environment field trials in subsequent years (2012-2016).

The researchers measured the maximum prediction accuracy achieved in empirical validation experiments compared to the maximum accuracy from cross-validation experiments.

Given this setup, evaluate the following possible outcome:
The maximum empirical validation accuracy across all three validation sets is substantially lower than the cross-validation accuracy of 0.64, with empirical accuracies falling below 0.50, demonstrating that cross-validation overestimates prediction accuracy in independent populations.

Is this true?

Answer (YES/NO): NO